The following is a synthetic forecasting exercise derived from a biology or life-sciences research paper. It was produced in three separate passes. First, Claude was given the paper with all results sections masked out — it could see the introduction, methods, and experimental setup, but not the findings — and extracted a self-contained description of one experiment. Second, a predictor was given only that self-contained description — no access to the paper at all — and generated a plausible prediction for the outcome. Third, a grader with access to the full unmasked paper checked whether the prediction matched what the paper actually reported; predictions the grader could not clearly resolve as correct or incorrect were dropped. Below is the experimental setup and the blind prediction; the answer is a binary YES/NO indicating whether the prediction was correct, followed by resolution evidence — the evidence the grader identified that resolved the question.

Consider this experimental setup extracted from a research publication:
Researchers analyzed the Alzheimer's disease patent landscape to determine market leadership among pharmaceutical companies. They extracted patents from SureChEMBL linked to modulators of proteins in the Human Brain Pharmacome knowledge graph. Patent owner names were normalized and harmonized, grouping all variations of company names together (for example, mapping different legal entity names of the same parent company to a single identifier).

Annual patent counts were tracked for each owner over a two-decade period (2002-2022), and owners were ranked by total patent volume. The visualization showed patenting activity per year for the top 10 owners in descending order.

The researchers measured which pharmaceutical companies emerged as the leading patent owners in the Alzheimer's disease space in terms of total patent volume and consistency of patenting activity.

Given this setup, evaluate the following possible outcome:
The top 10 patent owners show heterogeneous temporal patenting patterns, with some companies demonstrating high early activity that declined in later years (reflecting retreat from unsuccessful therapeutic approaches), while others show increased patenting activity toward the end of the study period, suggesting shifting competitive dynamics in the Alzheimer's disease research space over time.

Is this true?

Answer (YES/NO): NO